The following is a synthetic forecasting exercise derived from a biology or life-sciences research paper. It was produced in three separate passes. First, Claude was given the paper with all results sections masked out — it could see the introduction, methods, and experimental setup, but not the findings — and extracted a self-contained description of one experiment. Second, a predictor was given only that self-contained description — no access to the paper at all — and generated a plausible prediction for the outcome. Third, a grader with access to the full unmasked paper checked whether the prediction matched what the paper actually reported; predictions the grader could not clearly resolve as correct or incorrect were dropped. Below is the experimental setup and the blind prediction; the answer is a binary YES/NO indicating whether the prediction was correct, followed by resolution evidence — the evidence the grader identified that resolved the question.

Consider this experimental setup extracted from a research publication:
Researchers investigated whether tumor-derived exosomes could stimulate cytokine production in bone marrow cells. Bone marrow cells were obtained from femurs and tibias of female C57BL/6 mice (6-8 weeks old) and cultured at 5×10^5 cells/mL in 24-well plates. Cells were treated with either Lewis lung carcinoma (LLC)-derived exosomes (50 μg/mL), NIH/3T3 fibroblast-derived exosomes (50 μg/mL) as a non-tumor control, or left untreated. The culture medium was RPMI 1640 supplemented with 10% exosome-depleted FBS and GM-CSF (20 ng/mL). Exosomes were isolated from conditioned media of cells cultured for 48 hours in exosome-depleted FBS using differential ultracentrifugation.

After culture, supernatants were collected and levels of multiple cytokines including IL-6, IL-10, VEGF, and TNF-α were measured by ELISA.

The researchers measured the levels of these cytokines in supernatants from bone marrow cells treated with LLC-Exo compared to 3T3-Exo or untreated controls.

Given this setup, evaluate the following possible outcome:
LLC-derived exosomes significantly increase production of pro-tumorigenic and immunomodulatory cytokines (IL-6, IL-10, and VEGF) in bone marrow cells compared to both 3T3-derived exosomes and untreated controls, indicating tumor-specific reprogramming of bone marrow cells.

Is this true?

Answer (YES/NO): NO